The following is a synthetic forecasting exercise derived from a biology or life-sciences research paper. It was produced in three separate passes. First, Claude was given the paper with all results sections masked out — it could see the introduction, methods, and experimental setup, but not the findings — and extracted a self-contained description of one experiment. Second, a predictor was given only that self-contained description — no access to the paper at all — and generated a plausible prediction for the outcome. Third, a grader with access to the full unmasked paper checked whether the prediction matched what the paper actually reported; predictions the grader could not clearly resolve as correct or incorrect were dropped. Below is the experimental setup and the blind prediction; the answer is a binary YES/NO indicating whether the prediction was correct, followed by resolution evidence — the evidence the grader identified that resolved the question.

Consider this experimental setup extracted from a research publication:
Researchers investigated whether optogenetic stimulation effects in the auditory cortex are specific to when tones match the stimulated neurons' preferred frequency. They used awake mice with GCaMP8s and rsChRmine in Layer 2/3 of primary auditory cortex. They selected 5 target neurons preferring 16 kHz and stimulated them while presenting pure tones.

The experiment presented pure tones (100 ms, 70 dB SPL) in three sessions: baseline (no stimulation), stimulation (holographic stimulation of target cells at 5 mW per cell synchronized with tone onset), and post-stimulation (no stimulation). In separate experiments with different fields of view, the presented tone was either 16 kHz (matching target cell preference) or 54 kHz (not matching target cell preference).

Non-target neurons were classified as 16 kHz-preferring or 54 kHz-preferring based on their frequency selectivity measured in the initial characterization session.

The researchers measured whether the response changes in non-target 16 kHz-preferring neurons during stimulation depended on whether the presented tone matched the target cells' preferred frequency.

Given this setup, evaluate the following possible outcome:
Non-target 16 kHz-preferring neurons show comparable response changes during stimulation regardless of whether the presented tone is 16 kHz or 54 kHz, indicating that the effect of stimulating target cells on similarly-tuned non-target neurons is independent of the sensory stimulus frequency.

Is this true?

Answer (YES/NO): NO